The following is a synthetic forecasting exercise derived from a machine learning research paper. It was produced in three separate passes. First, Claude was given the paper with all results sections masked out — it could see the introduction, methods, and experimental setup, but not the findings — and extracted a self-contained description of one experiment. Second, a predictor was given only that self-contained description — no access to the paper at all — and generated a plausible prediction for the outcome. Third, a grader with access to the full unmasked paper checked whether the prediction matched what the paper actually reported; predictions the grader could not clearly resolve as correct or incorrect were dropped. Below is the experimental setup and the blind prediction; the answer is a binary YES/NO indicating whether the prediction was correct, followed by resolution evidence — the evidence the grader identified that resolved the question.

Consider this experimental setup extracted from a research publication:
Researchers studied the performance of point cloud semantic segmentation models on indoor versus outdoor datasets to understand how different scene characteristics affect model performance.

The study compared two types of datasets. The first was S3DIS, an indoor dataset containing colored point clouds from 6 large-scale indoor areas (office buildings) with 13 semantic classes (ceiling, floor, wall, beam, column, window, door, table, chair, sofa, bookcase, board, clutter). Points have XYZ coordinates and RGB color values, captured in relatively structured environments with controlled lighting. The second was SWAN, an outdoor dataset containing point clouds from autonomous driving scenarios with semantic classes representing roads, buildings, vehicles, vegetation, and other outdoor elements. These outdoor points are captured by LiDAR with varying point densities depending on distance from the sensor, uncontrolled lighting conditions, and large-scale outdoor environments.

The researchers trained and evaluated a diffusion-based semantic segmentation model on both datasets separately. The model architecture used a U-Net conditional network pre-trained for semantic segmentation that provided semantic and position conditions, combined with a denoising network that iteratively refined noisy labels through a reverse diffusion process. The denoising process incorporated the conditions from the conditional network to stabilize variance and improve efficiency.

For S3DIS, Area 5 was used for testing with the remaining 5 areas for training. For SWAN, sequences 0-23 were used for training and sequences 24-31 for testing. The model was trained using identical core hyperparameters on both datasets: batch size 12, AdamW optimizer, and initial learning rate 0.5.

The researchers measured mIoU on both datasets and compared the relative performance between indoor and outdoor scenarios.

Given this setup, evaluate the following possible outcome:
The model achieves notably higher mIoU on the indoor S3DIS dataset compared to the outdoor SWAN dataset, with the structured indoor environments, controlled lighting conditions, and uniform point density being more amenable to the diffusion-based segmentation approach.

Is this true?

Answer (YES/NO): YES